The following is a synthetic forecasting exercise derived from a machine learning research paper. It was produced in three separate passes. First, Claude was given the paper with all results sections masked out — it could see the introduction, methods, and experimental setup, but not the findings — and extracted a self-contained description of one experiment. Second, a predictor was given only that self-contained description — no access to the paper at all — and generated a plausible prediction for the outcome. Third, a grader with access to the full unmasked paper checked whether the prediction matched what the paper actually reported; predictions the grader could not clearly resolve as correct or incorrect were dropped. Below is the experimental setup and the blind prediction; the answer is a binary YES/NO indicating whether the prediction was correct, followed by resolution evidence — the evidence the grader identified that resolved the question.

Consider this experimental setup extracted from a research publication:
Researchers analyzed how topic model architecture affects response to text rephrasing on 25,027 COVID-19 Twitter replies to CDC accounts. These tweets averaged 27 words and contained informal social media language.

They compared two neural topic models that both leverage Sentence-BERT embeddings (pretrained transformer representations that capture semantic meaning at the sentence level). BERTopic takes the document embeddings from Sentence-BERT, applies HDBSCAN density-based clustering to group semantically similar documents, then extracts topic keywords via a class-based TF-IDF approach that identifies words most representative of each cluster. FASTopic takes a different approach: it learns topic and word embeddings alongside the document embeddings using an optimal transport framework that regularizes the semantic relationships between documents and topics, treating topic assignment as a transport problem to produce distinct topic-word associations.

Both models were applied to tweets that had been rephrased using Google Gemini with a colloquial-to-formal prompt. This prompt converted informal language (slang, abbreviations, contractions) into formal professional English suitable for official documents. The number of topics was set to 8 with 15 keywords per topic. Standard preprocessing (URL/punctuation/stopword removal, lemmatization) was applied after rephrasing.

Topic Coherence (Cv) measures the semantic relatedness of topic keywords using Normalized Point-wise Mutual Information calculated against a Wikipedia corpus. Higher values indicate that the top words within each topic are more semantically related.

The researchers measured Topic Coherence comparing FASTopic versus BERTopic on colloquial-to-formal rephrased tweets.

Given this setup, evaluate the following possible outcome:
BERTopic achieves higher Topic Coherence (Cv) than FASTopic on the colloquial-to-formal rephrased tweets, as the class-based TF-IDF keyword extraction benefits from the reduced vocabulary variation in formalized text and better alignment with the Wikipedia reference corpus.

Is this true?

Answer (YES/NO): YES